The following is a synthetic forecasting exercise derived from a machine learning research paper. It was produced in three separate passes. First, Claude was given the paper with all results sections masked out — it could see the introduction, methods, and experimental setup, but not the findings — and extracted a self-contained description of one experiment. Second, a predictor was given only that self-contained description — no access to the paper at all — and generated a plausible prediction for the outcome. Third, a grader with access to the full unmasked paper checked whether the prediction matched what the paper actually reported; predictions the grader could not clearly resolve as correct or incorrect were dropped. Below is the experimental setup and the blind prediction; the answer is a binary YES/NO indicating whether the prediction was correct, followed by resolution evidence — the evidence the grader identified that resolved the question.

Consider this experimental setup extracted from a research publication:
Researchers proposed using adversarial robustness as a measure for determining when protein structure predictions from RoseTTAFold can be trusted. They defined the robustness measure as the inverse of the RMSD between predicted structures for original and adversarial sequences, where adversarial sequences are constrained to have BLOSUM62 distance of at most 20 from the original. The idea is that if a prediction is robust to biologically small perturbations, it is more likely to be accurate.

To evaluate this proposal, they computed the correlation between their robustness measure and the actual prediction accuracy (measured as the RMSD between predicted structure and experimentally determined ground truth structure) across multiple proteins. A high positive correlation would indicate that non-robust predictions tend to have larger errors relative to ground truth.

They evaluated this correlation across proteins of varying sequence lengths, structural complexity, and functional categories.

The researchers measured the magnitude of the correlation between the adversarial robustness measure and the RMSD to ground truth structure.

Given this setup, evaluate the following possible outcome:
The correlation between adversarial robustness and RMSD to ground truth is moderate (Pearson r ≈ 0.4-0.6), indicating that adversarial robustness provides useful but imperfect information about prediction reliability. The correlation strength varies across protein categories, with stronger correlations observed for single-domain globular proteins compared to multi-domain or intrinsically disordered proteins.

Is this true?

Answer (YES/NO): NO